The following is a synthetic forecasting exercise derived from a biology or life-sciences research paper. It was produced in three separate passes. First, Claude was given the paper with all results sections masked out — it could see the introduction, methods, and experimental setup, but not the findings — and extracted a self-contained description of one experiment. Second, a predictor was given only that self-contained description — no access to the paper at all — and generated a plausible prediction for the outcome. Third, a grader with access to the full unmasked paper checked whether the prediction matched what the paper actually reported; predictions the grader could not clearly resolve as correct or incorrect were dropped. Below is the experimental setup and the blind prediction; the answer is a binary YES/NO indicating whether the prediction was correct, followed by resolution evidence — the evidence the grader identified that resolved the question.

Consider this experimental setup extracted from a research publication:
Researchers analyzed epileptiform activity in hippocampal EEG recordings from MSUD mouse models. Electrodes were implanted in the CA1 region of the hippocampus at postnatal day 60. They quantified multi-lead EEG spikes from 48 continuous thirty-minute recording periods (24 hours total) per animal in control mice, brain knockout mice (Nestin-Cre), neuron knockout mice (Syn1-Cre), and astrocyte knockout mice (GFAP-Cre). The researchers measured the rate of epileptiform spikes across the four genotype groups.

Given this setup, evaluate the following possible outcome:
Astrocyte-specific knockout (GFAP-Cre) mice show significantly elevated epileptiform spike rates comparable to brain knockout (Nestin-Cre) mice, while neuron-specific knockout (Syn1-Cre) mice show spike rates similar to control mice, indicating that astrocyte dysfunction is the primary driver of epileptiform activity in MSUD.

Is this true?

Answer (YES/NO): NO